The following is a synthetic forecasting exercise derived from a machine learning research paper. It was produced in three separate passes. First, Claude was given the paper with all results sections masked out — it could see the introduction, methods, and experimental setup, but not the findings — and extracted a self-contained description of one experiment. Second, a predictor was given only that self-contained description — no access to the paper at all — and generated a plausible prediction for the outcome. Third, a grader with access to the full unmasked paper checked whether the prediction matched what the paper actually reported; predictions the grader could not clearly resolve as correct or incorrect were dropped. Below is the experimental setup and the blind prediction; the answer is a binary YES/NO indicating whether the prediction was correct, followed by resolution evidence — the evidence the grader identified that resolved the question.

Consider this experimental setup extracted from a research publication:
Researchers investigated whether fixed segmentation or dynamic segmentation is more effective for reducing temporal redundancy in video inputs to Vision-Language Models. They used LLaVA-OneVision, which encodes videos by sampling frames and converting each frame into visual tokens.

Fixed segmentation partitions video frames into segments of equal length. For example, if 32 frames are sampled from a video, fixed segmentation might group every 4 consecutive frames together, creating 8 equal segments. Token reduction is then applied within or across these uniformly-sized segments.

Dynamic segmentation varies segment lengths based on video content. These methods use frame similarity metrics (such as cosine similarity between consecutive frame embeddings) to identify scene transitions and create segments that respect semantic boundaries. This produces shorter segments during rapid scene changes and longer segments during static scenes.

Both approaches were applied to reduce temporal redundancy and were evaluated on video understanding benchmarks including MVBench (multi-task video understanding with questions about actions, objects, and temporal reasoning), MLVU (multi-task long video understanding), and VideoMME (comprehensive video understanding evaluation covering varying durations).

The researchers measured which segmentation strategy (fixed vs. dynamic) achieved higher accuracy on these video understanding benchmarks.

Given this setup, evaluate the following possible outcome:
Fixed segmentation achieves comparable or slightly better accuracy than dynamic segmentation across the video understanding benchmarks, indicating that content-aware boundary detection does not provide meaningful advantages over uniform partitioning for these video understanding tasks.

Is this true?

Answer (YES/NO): NO